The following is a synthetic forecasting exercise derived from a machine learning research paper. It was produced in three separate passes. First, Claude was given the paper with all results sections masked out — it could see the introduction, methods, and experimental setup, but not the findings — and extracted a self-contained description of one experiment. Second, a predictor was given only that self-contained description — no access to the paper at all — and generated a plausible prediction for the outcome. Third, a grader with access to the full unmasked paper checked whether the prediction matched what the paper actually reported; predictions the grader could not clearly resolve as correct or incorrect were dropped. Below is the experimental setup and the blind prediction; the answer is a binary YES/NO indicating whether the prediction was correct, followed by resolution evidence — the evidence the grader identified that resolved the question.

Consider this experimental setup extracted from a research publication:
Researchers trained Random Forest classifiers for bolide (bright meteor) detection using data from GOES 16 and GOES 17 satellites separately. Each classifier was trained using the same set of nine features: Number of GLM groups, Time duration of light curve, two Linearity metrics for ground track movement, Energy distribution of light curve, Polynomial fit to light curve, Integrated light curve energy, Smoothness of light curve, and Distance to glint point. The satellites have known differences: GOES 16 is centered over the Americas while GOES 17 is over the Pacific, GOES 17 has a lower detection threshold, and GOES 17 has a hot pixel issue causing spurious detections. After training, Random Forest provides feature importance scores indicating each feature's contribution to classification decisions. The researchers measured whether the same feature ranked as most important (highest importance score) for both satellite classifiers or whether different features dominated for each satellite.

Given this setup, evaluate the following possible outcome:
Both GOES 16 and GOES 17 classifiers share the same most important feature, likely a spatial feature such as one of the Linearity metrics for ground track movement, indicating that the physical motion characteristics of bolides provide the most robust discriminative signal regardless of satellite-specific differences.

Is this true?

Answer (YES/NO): NO